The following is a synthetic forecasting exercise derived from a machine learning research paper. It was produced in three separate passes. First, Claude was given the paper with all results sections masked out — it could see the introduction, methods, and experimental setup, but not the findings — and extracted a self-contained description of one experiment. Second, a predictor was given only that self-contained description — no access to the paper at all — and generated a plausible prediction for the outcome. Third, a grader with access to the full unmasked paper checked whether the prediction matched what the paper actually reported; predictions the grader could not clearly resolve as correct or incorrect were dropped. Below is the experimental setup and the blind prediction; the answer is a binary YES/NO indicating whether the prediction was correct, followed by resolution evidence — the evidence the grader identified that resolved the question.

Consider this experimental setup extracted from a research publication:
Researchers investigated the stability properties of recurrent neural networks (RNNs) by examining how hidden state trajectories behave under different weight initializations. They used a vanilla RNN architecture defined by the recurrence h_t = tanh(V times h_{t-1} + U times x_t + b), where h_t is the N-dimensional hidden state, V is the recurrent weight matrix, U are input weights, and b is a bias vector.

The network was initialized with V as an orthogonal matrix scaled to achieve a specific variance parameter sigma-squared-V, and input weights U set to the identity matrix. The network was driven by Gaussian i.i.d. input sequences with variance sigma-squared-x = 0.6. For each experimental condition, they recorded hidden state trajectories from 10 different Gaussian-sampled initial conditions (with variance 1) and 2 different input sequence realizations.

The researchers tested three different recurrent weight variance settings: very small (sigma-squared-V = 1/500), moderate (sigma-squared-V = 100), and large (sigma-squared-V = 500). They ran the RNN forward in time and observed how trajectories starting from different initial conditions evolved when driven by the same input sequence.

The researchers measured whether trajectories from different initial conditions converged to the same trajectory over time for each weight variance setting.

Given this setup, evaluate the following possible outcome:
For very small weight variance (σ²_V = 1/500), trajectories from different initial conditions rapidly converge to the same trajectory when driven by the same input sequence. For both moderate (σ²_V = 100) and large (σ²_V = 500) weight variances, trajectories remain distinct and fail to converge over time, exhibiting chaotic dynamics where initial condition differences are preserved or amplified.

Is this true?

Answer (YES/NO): NO